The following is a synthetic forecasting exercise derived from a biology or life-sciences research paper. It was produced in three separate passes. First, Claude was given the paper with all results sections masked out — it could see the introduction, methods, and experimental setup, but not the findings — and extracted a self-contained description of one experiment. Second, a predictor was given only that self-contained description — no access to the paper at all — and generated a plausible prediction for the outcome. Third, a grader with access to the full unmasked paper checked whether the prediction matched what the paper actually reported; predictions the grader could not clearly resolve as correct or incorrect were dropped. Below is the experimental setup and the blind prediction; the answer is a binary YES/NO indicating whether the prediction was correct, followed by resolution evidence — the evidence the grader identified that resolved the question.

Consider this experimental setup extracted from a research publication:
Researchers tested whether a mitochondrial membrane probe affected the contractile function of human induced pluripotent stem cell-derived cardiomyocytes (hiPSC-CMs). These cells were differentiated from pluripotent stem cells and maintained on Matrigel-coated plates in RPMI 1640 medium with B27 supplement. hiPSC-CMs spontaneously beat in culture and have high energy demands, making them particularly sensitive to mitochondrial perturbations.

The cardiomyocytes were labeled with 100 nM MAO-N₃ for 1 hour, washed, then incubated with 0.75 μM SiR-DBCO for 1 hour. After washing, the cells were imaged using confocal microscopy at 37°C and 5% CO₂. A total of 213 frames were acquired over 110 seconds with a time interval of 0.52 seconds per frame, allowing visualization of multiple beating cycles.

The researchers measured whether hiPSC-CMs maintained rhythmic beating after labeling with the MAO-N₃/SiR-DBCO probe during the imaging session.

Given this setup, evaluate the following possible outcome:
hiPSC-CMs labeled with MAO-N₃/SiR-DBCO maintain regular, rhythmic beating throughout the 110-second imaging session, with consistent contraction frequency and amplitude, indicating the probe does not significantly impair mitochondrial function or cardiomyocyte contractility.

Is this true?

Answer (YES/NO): YES